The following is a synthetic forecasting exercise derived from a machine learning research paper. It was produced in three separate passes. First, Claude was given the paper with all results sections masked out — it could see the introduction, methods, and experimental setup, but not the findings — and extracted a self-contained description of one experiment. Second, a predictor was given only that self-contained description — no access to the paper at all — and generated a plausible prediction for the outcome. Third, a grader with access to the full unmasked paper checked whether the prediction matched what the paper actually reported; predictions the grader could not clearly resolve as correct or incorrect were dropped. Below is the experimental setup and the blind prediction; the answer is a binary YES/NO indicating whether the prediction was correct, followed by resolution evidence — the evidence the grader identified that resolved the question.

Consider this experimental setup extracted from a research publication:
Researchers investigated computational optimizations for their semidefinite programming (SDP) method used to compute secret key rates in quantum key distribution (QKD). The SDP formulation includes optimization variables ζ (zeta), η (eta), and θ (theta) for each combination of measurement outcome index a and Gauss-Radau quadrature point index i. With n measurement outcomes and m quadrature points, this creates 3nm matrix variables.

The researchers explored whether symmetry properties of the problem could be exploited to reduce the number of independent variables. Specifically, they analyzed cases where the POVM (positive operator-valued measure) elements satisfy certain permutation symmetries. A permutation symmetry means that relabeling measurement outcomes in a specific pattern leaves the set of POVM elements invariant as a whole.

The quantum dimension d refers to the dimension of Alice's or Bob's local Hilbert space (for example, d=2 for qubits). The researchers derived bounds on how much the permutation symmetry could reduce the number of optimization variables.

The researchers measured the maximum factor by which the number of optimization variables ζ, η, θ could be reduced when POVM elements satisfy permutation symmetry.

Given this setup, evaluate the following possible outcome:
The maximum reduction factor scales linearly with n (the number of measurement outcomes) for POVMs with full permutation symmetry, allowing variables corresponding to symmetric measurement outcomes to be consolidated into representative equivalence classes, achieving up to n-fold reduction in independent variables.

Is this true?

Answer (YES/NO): NO